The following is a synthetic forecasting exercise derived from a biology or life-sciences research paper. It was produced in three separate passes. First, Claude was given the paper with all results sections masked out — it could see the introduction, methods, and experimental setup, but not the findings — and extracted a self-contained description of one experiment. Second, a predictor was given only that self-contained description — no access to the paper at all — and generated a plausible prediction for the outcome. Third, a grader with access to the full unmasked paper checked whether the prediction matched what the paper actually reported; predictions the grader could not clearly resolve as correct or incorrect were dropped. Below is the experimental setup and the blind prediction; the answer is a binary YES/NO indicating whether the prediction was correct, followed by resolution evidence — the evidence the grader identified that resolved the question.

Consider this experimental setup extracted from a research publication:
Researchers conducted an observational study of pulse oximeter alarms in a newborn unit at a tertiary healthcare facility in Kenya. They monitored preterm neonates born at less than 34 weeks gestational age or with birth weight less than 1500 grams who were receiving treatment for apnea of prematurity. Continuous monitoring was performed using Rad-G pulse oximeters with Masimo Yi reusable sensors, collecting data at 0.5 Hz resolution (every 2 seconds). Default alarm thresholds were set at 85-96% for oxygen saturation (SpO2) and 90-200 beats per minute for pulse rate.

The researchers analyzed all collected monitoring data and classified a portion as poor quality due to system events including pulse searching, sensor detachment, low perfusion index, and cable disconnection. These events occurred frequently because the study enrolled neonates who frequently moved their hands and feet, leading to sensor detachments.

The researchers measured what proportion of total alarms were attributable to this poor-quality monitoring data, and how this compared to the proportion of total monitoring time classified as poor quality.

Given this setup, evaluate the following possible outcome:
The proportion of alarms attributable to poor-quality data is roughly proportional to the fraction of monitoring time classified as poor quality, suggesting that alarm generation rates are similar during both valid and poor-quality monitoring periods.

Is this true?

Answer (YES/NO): NO